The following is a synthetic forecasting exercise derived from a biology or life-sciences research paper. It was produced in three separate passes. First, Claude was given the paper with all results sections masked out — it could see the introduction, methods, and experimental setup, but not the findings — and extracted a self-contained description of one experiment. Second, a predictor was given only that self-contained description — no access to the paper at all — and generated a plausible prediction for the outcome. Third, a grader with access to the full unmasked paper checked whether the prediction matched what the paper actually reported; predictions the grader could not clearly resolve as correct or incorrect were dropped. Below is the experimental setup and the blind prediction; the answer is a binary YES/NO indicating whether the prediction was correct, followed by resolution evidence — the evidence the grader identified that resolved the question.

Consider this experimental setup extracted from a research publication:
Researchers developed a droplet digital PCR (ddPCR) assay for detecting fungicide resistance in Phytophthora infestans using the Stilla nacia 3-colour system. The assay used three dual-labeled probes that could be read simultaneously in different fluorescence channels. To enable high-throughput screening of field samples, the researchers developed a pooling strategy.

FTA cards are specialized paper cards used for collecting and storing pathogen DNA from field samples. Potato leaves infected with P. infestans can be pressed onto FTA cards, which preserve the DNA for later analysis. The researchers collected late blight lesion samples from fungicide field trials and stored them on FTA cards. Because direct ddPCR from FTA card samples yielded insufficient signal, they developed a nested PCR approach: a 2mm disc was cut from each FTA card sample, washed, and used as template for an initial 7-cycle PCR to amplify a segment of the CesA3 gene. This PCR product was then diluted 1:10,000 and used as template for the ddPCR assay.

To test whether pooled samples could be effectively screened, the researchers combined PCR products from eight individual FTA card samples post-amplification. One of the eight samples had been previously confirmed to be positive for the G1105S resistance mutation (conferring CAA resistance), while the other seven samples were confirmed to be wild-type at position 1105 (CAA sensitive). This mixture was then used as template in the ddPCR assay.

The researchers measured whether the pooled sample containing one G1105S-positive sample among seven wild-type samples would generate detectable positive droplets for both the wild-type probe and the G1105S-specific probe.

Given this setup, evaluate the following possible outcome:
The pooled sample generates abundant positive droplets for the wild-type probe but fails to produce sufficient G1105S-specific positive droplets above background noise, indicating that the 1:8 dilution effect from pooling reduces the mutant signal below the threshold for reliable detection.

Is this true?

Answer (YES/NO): NO